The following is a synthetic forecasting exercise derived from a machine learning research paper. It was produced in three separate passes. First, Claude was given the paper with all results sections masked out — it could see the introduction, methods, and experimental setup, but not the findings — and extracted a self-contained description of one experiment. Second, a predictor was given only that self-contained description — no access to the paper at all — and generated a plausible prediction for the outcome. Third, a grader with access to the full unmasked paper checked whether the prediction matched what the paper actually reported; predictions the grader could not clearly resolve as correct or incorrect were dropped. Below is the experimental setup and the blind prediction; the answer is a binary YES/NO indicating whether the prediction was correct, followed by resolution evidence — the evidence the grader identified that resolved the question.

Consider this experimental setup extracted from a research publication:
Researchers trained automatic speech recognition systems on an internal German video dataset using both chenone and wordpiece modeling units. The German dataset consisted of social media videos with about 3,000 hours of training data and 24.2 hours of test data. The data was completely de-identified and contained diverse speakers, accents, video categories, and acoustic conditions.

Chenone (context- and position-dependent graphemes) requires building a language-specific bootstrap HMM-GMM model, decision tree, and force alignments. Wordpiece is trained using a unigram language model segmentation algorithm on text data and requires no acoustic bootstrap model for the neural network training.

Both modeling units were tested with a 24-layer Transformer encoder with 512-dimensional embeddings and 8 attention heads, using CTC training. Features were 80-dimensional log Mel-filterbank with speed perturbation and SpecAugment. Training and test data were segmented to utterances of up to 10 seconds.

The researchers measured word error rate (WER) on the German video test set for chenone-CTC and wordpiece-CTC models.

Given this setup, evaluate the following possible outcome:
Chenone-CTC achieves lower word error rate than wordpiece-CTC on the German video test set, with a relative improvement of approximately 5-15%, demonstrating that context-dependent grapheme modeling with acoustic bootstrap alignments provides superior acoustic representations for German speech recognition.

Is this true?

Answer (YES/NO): NO